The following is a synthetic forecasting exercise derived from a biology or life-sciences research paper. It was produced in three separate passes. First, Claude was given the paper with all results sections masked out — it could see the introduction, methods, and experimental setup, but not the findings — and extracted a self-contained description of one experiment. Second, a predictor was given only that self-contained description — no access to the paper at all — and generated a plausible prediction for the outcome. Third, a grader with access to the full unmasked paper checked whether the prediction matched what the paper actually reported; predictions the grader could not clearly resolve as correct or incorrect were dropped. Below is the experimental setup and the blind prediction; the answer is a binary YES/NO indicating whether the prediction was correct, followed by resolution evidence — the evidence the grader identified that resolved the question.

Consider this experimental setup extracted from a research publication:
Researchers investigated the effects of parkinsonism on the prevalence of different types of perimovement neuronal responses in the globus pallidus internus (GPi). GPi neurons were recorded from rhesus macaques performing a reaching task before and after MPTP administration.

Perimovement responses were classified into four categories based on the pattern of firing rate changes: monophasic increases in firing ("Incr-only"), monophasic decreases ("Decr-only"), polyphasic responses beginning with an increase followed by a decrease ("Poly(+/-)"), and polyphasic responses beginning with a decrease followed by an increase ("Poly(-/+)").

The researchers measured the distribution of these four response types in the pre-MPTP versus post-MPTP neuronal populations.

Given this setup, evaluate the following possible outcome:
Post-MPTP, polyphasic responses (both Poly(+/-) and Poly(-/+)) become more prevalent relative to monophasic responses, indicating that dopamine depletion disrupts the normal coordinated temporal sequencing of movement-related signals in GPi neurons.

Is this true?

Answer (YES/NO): NO